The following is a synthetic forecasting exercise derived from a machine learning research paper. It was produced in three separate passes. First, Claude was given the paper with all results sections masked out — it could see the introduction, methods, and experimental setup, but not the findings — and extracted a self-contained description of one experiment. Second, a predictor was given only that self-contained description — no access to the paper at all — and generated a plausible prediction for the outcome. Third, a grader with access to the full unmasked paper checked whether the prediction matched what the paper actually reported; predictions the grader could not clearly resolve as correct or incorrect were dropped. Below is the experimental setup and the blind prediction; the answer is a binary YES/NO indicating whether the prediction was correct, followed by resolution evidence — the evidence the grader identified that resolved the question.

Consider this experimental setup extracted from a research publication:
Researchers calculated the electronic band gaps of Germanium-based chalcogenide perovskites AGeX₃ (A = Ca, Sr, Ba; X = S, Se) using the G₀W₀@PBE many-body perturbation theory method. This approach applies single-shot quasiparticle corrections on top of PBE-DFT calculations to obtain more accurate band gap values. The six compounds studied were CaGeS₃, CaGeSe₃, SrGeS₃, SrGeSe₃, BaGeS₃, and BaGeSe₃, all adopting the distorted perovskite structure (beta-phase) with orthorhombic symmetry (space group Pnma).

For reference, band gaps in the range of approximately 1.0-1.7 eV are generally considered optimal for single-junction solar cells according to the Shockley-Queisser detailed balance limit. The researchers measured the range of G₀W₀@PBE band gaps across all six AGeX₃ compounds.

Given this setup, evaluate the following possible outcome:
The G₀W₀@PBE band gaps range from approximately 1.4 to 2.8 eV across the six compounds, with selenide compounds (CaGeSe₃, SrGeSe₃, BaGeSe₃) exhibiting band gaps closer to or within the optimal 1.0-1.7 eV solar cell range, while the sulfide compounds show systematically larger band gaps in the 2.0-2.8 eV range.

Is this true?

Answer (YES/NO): NO